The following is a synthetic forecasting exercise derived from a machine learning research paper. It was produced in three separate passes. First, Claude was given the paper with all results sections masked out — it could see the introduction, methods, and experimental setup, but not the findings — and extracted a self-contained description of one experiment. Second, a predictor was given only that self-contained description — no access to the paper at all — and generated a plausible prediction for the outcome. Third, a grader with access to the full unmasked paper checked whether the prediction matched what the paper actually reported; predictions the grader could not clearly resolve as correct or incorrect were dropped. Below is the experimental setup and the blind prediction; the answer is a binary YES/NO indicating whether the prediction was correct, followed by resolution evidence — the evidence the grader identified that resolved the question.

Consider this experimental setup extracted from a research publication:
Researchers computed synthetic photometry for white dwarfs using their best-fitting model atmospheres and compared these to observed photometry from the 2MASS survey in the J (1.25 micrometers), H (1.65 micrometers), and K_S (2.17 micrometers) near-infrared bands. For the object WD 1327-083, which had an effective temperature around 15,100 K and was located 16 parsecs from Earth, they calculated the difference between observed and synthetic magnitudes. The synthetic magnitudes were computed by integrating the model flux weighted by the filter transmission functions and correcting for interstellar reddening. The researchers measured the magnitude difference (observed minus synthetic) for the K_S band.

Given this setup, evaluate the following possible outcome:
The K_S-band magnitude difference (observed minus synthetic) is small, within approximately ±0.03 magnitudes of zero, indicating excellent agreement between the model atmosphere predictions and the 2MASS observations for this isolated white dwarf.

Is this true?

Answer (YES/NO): YES